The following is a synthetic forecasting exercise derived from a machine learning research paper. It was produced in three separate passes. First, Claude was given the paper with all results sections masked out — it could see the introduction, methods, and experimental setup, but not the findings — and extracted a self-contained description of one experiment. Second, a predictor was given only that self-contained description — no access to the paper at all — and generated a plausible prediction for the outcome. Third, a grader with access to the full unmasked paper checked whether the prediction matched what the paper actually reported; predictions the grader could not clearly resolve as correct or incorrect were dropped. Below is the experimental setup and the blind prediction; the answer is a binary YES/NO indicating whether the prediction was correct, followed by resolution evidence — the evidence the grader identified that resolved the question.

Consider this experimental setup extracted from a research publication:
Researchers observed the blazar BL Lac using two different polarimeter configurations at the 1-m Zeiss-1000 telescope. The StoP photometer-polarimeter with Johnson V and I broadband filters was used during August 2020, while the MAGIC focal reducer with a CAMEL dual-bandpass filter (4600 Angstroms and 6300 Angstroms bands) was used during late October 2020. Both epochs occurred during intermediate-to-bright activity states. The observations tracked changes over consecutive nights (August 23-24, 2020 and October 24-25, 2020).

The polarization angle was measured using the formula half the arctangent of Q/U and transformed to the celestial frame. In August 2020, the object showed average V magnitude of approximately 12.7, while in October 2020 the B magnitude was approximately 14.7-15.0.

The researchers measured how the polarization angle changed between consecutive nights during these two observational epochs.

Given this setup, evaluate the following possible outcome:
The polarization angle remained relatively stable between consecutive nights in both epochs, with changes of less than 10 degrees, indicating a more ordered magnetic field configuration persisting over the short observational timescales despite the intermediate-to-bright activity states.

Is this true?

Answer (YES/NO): NO